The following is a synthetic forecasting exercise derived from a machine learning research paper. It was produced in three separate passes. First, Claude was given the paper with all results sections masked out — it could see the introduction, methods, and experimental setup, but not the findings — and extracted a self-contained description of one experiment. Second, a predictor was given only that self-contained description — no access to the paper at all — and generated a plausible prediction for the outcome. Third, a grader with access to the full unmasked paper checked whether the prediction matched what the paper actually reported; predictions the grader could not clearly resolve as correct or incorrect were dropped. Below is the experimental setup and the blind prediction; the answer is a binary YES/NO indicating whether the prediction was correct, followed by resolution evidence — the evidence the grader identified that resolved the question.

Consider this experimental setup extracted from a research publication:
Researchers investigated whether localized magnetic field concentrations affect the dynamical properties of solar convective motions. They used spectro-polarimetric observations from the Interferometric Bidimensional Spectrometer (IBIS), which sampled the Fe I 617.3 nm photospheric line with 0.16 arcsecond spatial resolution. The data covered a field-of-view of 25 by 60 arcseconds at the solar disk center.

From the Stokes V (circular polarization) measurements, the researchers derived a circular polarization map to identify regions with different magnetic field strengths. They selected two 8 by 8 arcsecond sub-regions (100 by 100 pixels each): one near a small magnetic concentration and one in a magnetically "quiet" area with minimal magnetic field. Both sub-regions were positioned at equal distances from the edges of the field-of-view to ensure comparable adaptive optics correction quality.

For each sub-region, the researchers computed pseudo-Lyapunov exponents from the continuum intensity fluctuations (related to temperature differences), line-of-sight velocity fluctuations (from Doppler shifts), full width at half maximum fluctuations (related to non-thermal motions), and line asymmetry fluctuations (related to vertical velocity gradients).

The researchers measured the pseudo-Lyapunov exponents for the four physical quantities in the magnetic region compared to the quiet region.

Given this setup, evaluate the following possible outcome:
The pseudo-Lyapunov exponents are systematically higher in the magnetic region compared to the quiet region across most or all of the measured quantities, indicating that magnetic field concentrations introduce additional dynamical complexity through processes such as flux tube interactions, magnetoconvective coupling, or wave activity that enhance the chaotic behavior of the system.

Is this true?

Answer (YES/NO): NO